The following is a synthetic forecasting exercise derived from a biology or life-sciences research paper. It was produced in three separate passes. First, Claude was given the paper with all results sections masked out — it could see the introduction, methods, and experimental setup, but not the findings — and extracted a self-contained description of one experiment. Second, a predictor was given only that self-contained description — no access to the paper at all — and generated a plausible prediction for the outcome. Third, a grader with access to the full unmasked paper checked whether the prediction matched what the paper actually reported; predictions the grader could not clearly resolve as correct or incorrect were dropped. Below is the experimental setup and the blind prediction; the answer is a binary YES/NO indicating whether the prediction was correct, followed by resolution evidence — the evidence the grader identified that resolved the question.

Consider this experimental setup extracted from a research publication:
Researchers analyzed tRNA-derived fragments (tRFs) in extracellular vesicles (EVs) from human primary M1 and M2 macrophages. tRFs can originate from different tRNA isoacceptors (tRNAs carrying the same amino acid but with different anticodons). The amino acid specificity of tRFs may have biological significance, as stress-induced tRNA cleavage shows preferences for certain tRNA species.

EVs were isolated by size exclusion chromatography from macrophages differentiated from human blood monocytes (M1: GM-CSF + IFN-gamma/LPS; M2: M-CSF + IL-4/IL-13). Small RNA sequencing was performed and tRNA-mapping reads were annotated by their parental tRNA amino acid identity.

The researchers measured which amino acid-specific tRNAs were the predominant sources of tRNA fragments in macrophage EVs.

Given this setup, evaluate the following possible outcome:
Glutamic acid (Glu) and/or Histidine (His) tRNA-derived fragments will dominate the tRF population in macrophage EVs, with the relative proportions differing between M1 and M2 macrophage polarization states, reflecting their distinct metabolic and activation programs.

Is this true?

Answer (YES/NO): NO